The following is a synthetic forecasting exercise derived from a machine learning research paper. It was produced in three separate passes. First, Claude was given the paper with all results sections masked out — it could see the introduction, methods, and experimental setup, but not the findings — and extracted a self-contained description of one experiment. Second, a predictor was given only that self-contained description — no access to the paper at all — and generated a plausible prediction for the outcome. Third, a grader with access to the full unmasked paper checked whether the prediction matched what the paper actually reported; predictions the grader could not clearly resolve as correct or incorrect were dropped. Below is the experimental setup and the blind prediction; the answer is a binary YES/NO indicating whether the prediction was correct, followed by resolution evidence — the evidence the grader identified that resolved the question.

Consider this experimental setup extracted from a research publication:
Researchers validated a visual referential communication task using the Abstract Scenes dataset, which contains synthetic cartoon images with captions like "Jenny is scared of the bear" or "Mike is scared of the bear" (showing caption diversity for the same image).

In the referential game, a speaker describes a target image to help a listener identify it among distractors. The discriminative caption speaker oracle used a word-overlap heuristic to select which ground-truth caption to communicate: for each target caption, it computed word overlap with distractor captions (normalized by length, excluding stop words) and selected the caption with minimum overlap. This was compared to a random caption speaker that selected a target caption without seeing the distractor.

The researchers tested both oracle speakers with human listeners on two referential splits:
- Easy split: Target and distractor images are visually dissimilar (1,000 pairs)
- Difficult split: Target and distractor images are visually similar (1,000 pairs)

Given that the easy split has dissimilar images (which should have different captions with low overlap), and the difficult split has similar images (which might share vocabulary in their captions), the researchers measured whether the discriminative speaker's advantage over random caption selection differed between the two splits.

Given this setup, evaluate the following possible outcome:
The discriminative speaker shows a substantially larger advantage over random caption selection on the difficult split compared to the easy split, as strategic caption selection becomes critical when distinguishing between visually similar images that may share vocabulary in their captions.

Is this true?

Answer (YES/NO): YES